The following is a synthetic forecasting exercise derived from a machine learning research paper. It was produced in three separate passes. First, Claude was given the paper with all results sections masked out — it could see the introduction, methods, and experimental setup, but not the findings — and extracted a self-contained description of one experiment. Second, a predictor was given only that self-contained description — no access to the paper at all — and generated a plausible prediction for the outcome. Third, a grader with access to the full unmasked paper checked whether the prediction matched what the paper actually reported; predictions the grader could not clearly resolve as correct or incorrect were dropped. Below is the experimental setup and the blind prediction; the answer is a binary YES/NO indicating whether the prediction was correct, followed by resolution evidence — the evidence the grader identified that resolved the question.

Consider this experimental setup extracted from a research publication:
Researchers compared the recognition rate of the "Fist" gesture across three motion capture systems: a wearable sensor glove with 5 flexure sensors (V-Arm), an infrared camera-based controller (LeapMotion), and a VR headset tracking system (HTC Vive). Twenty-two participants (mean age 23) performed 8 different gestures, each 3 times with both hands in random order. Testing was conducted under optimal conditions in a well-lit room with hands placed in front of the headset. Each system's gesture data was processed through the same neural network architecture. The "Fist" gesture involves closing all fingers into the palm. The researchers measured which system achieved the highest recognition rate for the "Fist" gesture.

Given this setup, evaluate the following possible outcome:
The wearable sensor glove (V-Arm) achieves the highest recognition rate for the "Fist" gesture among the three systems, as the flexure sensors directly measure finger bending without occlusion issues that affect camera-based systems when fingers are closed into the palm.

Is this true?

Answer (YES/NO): NO